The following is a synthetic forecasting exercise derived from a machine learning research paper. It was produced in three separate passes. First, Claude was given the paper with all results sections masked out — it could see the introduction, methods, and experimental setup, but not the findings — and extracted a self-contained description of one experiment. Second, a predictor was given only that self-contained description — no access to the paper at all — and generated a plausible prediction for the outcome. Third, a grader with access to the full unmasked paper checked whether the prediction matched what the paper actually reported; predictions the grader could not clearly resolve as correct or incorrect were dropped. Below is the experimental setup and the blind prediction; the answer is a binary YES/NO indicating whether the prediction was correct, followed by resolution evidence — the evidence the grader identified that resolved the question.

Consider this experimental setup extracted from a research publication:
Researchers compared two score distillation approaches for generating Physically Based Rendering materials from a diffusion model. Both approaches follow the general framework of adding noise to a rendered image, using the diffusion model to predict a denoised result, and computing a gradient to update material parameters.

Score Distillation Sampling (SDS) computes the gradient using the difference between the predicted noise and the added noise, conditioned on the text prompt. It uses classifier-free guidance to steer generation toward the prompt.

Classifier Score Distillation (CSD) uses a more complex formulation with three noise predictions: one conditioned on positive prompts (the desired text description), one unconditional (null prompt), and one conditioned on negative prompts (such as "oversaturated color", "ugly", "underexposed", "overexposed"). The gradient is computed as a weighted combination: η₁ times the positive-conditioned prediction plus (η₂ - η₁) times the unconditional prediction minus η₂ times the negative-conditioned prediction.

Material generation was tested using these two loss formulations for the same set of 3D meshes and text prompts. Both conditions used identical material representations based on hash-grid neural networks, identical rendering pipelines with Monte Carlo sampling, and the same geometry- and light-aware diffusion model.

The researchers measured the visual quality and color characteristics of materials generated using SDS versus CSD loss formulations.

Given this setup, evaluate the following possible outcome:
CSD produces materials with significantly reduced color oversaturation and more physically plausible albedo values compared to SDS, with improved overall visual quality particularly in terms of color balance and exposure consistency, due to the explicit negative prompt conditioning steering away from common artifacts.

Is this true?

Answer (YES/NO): NO